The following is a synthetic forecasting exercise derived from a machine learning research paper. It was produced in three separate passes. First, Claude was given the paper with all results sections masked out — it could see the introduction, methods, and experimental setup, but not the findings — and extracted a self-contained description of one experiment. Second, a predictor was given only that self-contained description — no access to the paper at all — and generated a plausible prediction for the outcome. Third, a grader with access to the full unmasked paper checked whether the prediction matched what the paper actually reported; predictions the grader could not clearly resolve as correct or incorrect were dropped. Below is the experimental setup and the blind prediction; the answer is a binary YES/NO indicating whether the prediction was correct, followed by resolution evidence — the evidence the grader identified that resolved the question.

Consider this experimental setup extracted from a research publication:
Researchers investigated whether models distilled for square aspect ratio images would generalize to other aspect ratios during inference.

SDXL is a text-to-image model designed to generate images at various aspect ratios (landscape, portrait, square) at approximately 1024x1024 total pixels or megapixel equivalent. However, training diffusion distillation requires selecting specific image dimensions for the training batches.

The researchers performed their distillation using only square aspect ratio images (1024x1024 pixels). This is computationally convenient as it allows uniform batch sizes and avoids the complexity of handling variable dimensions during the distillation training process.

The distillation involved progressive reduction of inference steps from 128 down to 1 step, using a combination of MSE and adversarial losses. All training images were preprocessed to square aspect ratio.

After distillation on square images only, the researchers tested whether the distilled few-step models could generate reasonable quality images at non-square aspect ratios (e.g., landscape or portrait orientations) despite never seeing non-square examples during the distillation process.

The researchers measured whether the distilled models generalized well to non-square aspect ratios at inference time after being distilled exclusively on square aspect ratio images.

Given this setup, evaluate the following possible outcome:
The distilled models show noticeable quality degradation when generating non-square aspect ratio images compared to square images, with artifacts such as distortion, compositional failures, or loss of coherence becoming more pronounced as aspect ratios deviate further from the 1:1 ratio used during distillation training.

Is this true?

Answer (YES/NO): NO